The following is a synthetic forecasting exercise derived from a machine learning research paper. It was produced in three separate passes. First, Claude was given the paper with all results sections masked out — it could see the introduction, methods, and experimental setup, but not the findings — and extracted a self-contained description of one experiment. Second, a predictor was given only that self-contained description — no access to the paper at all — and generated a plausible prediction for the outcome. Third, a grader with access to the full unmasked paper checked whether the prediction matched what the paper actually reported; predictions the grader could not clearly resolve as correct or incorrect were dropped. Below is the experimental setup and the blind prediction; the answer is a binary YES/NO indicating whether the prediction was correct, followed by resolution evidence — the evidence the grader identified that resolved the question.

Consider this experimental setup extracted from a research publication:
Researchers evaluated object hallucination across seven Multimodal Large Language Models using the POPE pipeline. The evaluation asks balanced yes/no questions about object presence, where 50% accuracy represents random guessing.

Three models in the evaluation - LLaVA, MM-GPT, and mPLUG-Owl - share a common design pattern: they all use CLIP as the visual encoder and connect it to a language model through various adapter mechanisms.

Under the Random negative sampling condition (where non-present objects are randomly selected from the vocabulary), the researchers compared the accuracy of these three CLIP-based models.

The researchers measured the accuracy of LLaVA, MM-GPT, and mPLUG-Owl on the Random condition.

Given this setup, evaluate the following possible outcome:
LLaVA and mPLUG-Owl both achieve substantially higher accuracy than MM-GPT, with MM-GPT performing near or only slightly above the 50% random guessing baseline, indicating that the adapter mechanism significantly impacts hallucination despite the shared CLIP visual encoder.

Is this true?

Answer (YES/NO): NO